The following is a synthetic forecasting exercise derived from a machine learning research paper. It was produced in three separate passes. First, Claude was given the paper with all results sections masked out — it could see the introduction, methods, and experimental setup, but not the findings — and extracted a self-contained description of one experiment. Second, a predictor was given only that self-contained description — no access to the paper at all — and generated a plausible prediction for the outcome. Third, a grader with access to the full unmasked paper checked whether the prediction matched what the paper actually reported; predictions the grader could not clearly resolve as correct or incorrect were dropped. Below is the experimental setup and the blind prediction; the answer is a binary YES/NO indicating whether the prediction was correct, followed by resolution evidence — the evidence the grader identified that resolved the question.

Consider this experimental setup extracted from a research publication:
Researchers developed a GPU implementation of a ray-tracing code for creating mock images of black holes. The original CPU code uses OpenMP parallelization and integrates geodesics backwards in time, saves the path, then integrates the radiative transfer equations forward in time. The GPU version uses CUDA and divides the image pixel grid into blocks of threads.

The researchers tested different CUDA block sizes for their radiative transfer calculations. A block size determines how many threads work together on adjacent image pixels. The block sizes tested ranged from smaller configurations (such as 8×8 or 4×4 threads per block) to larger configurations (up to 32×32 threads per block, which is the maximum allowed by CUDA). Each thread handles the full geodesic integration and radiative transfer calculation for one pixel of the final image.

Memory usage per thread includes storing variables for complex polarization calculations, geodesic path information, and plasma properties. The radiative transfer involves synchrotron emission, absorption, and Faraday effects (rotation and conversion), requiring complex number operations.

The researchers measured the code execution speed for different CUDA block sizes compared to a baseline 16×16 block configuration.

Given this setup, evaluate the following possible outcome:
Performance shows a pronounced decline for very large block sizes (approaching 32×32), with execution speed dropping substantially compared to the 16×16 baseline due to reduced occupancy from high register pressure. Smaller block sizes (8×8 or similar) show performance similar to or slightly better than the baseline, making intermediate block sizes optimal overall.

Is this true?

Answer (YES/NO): NO